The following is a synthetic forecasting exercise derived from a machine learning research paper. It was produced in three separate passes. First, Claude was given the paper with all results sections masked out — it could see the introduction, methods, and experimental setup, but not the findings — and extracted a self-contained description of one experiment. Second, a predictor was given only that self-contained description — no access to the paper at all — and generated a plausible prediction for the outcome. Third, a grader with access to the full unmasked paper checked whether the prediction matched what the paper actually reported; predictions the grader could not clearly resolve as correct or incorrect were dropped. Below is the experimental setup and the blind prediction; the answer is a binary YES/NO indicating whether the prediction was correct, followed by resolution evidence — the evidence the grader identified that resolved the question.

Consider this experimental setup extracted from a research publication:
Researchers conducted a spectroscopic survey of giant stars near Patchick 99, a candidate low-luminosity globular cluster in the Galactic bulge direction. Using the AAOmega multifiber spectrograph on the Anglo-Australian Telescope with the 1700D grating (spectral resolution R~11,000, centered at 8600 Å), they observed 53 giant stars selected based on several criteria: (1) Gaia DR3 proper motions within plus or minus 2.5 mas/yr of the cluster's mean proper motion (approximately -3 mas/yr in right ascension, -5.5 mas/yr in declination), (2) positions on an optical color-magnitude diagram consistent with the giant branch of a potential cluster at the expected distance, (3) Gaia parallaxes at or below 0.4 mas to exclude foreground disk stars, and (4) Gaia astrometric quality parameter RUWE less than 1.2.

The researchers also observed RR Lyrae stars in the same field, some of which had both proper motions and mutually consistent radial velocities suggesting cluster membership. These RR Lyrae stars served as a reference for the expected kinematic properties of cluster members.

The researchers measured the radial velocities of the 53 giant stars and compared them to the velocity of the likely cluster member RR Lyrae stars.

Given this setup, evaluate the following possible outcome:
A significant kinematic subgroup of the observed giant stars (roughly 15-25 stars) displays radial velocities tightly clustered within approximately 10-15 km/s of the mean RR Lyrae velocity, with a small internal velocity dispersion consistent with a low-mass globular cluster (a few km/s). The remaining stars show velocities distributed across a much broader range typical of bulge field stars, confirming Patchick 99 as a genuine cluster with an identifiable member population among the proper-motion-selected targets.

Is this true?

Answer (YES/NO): NO